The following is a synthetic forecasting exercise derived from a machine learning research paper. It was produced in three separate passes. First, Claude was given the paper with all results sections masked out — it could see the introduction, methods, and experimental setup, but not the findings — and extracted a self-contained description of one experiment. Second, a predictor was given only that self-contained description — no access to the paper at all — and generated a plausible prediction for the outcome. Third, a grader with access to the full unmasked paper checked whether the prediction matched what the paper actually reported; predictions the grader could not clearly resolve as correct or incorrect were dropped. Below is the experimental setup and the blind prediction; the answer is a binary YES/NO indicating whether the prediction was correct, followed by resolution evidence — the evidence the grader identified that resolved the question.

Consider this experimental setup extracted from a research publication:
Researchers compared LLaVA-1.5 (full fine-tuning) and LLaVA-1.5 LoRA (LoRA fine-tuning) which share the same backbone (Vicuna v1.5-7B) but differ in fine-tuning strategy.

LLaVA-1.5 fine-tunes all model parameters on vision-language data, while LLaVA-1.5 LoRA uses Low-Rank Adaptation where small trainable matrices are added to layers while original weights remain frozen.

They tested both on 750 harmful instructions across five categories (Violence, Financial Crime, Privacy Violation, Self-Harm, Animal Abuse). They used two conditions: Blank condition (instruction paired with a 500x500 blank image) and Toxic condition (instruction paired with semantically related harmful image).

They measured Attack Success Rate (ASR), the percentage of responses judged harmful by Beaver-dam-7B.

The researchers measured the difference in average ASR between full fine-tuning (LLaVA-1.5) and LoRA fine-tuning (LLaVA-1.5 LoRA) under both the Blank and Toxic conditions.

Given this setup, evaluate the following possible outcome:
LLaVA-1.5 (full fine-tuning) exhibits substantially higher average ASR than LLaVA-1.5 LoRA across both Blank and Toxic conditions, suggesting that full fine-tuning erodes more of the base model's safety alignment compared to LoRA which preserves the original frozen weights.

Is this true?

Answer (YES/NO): NO